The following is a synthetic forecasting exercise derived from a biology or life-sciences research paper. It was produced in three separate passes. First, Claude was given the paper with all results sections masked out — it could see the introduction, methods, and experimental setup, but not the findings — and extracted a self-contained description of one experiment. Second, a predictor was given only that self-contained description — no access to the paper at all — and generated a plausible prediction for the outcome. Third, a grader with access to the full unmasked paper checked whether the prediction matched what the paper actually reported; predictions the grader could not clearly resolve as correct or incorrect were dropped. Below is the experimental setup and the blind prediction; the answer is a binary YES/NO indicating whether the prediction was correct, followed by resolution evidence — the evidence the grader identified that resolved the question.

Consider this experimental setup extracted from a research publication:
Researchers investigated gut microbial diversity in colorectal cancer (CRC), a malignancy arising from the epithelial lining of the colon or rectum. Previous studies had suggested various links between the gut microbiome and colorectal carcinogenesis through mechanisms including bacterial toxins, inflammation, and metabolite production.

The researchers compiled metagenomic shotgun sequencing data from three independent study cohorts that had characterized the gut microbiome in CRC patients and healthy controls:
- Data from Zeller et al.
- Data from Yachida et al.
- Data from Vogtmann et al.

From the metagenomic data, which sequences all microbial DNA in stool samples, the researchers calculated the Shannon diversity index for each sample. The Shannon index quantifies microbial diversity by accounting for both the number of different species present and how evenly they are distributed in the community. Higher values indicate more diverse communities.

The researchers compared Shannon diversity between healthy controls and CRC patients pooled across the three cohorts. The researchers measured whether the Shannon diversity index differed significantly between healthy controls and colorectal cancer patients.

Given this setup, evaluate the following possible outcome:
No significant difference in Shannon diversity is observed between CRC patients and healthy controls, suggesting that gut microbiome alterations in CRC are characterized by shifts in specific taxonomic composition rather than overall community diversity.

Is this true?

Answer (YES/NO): YES